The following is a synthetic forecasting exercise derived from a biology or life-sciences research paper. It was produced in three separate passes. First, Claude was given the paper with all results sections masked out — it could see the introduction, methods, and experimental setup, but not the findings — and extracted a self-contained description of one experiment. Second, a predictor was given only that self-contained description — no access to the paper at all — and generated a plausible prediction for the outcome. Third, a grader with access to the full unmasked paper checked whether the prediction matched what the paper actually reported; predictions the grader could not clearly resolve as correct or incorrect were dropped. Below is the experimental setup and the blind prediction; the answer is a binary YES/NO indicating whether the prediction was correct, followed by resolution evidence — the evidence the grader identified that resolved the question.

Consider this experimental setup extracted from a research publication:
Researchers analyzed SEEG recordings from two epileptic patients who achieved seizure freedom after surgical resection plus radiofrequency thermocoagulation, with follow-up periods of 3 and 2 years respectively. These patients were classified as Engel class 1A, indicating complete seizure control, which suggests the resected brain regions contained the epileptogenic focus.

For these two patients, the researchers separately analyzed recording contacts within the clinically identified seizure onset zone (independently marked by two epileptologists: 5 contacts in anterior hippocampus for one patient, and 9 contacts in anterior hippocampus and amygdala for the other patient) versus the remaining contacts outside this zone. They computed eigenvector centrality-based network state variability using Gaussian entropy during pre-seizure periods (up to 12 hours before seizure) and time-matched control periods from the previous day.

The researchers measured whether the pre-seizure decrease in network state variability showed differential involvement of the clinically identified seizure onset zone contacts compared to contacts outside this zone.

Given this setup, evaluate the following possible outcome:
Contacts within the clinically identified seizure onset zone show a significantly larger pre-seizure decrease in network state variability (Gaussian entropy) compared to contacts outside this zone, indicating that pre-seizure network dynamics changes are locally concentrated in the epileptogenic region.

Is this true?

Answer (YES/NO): NO